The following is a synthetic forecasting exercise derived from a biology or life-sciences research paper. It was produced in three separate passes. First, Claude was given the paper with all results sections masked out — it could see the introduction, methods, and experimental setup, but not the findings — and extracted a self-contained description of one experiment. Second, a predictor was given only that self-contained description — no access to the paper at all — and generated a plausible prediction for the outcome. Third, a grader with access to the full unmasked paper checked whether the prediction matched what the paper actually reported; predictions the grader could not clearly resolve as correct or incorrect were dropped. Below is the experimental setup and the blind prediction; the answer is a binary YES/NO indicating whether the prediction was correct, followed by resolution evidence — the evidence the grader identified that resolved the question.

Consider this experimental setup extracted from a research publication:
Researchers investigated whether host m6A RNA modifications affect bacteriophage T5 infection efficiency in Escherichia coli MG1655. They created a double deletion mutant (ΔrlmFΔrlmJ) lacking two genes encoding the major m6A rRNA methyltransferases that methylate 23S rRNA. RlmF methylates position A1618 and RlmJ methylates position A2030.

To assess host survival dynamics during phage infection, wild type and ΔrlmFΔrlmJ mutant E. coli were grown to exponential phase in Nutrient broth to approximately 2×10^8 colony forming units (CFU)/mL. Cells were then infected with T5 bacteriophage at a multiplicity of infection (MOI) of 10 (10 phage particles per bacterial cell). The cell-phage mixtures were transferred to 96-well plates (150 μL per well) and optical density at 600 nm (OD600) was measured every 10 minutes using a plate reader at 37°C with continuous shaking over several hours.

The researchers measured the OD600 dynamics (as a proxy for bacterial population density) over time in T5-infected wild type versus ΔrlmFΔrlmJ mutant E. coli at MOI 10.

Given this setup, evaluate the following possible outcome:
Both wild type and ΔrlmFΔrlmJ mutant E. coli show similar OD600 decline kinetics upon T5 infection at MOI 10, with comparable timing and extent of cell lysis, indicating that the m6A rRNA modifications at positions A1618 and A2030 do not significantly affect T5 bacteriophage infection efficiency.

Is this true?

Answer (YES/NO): NO